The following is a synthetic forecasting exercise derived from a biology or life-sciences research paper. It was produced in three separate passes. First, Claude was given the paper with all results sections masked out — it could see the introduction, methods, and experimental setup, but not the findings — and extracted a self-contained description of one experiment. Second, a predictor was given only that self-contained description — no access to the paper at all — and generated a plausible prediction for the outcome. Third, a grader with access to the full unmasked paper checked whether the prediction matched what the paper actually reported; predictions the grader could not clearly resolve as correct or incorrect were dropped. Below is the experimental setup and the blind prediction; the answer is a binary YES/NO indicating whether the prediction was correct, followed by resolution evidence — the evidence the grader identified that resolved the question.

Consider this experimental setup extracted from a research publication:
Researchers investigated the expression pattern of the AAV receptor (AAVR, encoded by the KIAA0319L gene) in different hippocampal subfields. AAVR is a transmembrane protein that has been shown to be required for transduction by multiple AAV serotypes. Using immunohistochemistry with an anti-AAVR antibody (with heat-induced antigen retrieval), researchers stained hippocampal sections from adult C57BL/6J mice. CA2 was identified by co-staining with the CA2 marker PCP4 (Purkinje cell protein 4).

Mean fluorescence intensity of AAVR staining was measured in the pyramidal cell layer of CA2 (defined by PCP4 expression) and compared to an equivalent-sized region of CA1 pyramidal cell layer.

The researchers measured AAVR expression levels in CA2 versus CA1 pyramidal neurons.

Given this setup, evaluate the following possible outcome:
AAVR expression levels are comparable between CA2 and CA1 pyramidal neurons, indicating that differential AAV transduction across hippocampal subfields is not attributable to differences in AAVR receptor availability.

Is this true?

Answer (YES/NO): NO